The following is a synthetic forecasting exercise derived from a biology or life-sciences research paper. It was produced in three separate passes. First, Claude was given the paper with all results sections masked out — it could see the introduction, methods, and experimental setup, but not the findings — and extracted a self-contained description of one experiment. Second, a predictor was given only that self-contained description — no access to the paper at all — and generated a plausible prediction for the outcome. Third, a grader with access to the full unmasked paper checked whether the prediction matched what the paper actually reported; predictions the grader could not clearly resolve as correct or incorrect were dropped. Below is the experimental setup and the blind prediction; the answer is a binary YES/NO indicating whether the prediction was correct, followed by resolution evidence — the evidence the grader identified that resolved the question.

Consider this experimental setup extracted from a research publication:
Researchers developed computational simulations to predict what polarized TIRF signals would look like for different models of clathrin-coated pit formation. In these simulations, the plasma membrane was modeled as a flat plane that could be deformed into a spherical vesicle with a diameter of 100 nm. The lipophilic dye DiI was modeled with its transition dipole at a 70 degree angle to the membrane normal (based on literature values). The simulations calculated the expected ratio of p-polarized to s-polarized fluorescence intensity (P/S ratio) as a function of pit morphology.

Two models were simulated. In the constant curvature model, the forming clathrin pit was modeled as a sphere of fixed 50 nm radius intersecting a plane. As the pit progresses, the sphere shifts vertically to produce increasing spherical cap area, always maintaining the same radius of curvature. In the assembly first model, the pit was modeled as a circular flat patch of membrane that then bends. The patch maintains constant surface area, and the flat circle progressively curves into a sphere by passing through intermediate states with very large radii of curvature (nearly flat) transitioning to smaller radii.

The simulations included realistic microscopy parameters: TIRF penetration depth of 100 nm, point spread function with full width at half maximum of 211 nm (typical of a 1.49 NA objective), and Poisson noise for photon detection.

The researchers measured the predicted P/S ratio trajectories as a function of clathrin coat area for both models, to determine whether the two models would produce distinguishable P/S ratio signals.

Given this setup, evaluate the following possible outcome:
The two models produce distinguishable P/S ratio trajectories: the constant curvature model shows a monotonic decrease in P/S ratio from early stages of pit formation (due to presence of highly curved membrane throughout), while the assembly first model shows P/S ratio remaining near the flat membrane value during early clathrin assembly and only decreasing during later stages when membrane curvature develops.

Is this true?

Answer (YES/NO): NO